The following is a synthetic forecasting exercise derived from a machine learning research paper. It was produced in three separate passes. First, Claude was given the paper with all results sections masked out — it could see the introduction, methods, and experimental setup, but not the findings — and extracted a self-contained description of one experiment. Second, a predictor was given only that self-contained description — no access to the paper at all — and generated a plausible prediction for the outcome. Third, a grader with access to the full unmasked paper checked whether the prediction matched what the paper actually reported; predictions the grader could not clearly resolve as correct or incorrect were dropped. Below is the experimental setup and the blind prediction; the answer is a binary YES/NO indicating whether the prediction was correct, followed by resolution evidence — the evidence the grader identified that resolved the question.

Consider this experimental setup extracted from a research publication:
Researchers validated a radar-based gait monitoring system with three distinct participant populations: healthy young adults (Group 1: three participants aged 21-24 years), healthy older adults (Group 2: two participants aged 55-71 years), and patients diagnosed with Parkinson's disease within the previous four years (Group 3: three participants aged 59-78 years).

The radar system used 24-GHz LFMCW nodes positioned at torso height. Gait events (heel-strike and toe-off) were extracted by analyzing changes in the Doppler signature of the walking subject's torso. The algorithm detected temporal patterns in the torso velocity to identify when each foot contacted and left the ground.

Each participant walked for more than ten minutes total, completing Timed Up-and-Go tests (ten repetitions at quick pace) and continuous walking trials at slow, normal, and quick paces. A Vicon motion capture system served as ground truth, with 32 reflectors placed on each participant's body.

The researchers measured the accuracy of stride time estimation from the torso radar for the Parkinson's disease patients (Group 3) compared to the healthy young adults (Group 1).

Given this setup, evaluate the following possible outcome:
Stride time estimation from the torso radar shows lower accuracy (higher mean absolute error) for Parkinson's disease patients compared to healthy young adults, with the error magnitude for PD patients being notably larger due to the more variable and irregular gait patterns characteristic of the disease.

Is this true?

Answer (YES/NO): YES